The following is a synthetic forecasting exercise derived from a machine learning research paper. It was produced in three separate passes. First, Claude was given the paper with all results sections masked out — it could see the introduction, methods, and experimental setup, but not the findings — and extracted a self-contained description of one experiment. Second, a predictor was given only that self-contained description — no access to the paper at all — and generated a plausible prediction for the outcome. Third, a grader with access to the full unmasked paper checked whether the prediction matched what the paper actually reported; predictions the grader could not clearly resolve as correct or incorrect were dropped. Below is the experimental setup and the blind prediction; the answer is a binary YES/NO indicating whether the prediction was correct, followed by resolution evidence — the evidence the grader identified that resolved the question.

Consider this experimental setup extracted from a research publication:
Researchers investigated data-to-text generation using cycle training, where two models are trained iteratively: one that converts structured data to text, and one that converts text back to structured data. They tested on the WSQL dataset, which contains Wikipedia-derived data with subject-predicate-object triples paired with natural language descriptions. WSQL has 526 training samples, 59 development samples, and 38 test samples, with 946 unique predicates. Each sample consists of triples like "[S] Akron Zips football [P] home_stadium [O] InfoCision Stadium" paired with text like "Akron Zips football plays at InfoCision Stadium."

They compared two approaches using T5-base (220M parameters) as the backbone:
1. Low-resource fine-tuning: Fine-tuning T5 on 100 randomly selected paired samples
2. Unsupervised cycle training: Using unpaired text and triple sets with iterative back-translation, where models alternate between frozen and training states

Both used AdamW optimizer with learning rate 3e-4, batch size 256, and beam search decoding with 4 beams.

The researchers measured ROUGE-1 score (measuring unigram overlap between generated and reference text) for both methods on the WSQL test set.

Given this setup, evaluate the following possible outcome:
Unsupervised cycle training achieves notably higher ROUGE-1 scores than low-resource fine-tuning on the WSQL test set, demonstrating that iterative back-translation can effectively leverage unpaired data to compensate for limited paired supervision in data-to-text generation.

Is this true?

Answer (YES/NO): NO